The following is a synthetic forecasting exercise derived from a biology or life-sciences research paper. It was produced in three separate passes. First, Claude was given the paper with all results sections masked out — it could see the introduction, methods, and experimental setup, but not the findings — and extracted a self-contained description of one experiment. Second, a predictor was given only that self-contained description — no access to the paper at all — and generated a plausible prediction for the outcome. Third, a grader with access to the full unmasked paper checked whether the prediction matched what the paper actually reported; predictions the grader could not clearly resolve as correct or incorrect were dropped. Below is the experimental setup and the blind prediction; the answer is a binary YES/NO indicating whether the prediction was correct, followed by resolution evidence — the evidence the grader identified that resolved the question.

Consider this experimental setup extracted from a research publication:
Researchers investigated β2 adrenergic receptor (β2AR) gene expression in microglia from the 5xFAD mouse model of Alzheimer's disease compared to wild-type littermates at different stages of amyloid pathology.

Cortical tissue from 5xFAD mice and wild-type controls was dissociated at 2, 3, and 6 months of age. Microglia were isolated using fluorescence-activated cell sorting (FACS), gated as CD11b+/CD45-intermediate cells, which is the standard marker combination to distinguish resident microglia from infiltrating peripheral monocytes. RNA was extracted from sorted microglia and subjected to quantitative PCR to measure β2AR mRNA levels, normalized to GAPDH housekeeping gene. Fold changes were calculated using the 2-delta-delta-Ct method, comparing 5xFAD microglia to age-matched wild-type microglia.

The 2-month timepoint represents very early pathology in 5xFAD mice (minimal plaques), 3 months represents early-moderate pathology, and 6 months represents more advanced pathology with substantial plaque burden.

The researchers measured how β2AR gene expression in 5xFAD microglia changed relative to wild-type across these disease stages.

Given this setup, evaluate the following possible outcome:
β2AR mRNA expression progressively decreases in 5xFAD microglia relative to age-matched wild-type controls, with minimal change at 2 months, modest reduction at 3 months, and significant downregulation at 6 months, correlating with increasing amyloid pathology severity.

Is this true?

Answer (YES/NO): NO